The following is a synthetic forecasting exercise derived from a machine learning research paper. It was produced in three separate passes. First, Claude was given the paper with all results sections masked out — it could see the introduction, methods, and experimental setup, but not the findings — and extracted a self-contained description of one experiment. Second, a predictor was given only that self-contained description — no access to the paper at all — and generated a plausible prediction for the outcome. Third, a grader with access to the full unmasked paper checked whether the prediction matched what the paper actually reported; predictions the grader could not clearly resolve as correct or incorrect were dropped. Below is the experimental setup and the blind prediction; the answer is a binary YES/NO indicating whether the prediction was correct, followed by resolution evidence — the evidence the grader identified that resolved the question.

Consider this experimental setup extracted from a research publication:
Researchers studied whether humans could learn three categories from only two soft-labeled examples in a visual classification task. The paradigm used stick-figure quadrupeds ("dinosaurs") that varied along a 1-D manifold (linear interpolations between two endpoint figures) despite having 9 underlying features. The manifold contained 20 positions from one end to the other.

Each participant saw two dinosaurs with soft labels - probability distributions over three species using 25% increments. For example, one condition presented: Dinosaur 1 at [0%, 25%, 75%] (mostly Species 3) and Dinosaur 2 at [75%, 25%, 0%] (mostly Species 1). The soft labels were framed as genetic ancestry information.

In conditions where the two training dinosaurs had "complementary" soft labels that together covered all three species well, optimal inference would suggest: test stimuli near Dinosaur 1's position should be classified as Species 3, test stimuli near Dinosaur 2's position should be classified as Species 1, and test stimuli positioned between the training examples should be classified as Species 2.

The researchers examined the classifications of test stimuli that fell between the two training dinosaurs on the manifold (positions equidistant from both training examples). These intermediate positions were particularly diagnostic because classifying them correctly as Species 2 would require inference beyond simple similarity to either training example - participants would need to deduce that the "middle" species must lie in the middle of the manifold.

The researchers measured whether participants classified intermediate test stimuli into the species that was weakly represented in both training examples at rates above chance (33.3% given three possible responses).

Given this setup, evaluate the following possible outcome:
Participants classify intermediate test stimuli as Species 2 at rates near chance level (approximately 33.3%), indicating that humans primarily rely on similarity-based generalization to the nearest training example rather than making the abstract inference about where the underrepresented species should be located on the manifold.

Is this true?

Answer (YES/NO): NO